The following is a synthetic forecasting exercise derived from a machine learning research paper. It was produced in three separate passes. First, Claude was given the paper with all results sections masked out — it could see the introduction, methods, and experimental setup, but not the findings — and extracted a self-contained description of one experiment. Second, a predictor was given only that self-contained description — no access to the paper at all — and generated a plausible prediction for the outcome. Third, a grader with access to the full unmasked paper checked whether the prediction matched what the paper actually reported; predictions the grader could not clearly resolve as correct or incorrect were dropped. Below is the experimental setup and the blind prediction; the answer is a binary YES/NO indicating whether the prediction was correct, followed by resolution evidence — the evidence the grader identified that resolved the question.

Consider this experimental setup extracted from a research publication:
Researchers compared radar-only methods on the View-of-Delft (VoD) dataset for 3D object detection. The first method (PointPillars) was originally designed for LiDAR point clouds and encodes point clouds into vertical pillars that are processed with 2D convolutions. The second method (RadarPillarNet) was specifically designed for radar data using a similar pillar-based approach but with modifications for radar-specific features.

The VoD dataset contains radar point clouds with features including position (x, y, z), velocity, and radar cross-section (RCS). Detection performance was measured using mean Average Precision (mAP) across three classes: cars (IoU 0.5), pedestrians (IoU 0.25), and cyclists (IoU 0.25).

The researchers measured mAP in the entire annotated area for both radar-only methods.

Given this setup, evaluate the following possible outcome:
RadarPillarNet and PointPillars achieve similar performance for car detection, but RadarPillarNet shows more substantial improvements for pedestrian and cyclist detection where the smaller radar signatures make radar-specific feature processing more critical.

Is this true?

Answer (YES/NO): NO